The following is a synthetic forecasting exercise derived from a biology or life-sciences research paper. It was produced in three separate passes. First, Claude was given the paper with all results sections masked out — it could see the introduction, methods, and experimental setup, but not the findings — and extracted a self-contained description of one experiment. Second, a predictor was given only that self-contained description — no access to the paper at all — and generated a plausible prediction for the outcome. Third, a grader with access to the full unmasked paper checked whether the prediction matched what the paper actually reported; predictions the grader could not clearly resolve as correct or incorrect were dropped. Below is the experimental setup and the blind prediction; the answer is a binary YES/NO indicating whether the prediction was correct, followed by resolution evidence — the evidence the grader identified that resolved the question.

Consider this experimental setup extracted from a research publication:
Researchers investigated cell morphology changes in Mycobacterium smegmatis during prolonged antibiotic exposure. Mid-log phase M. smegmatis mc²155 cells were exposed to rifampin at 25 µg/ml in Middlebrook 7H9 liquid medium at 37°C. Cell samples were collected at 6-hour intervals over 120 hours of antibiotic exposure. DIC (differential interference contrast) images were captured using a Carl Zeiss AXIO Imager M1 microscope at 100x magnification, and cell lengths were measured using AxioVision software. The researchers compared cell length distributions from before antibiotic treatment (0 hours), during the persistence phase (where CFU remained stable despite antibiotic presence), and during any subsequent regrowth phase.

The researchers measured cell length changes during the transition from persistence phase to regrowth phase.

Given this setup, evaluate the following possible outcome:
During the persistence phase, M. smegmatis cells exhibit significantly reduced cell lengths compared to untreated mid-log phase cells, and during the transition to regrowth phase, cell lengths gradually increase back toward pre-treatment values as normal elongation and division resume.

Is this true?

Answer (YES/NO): NO